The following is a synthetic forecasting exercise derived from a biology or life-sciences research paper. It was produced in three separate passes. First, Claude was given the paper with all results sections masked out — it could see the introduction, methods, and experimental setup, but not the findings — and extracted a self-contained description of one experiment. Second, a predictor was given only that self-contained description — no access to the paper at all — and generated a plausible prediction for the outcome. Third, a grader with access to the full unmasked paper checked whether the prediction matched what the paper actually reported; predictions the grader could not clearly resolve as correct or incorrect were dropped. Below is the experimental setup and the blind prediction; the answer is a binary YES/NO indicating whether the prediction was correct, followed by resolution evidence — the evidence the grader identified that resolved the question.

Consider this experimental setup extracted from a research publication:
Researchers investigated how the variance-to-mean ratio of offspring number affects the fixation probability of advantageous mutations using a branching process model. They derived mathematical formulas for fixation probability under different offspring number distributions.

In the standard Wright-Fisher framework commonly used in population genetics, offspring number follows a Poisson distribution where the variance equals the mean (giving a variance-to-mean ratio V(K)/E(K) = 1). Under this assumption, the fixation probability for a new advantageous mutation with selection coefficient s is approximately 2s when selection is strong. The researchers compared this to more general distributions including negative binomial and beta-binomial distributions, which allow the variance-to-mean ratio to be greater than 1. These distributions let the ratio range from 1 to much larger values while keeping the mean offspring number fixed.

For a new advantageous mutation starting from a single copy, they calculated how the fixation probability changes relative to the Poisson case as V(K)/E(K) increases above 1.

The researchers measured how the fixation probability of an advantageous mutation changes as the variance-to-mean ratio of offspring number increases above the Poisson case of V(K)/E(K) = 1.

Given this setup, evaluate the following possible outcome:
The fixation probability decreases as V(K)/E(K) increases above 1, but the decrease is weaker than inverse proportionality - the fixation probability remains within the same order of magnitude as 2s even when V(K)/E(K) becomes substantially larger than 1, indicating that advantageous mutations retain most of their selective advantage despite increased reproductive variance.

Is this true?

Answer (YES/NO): NO